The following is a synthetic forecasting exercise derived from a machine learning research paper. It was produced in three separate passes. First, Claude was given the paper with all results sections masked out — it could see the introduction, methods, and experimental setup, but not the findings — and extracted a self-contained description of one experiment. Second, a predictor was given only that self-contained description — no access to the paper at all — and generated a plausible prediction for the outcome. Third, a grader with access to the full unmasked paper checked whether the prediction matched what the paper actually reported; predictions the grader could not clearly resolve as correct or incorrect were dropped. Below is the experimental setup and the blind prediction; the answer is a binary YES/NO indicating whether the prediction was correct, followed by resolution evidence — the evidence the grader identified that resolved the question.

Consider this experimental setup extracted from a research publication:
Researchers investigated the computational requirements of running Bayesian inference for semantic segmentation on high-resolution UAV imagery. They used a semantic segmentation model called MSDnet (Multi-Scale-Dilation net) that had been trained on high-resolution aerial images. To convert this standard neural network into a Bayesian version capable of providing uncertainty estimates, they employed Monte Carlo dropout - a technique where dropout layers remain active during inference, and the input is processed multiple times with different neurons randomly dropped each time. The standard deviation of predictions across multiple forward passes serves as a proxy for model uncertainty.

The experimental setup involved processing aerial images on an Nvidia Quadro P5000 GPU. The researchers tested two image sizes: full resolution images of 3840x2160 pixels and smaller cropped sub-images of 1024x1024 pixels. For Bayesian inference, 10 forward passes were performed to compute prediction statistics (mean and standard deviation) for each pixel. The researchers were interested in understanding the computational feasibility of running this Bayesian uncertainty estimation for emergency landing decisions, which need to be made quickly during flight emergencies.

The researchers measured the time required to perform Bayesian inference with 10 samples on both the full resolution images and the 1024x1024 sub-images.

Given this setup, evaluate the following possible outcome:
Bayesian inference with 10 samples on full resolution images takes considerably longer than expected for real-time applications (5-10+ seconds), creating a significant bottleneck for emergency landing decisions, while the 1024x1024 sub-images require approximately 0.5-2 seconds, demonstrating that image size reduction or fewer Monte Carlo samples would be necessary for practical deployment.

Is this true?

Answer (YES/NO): NO